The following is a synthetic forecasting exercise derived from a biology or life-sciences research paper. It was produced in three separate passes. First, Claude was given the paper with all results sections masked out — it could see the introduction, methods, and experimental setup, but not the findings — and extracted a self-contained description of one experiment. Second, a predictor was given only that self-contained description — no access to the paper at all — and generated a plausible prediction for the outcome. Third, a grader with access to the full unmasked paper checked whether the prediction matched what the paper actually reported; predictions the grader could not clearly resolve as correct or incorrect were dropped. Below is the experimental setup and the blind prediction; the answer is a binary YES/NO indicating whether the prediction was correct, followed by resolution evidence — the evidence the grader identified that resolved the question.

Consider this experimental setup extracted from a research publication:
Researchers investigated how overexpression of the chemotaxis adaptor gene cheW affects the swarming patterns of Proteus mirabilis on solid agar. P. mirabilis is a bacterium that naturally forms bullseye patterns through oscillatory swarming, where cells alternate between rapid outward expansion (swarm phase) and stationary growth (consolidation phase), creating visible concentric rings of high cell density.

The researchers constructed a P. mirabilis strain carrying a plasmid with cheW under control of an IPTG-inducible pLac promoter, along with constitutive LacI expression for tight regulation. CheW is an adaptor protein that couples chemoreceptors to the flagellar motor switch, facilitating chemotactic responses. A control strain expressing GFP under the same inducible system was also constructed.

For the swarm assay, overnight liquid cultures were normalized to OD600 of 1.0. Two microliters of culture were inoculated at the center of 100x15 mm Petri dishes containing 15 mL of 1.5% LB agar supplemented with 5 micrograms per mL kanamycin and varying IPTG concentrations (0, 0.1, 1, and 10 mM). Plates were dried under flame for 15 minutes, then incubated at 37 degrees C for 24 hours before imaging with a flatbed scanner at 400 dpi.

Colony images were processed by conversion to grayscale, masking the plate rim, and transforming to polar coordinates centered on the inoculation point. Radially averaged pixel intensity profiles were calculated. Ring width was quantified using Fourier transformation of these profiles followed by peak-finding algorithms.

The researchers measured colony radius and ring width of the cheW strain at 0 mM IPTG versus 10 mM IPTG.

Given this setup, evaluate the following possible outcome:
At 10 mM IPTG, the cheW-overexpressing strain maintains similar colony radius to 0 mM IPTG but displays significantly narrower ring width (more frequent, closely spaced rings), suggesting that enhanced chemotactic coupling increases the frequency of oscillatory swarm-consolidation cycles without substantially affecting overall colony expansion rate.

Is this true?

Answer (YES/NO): NO